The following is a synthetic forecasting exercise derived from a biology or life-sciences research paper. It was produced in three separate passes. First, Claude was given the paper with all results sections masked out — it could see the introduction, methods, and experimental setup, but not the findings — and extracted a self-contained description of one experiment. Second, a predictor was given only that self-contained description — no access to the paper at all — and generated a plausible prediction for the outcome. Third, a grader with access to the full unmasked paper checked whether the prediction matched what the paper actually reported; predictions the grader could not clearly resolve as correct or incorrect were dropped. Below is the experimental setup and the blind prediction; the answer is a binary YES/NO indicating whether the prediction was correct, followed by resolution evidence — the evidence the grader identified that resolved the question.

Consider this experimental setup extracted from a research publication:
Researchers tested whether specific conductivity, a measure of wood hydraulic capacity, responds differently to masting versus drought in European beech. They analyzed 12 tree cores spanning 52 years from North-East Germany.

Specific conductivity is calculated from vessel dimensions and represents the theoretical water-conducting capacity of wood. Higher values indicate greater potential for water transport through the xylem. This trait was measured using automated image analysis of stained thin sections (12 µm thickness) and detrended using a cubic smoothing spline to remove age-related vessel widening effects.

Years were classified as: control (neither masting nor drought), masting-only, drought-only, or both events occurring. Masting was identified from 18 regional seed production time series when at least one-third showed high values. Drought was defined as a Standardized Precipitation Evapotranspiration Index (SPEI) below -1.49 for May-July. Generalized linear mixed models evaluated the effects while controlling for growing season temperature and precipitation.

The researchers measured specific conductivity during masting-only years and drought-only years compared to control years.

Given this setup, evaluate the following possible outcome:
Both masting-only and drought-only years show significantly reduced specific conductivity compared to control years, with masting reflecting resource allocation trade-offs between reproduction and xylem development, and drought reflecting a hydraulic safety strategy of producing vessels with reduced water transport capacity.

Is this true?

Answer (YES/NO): NO